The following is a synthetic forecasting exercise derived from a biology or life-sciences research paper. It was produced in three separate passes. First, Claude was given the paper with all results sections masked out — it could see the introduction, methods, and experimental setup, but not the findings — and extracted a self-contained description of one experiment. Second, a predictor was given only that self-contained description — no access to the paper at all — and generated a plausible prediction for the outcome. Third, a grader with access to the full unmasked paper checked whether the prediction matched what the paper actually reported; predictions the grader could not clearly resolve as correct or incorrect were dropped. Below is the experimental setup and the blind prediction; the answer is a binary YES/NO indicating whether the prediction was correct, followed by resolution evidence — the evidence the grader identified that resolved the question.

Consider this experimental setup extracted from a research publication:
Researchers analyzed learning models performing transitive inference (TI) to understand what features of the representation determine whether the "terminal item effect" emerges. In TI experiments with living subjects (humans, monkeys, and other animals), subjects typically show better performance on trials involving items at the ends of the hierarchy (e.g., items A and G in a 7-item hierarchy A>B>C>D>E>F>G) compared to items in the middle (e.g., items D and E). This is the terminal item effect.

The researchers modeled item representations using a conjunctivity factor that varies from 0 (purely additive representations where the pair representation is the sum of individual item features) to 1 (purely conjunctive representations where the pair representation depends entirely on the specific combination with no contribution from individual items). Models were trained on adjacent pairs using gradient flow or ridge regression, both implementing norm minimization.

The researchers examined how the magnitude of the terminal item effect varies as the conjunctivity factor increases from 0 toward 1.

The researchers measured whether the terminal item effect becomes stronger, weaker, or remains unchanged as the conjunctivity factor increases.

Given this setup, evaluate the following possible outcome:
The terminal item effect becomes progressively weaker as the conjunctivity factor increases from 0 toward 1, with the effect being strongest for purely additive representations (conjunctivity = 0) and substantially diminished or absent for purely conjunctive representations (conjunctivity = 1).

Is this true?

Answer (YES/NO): NO